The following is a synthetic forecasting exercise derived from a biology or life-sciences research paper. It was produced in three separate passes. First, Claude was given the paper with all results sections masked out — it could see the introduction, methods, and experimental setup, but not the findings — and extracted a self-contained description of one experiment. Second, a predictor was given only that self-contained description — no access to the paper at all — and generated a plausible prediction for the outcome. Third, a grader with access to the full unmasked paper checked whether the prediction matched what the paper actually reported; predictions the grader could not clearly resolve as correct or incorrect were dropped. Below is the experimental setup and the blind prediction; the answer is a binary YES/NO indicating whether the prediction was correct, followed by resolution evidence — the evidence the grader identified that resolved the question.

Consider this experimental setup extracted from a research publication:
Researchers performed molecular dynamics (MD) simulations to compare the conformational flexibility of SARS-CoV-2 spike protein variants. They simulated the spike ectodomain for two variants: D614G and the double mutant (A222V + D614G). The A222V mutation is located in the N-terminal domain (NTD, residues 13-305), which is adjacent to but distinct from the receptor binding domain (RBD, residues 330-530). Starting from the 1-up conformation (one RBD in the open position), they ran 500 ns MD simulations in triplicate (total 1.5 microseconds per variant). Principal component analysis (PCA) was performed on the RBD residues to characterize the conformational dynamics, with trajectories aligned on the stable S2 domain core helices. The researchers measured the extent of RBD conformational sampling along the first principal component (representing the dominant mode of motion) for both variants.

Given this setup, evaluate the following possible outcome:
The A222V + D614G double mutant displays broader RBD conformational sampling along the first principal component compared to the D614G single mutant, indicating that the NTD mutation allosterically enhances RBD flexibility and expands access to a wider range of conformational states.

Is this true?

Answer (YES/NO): YES